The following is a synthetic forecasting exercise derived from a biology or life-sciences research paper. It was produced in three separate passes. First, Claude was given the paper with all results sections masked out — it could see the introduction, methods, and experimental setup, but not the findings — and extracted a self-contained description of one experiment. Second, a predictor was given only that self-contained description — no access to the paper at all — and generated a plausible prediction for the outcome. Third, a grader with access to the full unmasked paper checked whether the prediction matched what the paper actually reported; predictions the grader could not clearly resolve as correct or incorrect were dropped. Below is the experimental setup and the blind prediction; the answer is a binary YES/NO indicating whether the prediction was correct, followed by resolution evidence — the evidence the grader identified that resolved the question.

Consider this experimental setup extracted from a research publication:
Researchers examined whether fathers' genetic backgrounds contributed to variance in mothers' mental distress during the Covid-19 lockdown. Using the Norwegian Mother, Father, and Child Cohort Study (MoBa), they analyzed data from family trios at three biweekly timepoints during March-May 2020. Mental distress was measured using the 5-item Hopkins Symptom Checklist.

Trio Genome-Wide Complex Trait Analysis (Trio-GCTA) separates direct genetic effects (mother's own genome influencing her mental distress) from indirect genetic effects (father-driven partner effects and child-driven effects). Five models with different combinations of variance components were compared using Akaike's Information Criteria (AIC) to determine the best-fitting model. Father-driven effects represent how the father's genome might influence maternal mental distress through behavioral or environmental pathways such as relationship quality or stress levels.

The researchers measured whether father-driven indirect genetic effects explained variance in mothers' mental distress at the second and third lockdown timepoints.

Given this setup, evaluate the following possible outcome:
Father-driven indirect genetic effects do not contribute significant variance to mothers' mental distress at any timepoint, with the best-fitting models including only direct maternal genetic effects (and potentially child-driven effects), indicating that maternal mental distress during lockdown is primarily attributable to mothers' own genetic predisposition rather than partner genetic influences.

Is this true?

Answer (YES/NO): NO